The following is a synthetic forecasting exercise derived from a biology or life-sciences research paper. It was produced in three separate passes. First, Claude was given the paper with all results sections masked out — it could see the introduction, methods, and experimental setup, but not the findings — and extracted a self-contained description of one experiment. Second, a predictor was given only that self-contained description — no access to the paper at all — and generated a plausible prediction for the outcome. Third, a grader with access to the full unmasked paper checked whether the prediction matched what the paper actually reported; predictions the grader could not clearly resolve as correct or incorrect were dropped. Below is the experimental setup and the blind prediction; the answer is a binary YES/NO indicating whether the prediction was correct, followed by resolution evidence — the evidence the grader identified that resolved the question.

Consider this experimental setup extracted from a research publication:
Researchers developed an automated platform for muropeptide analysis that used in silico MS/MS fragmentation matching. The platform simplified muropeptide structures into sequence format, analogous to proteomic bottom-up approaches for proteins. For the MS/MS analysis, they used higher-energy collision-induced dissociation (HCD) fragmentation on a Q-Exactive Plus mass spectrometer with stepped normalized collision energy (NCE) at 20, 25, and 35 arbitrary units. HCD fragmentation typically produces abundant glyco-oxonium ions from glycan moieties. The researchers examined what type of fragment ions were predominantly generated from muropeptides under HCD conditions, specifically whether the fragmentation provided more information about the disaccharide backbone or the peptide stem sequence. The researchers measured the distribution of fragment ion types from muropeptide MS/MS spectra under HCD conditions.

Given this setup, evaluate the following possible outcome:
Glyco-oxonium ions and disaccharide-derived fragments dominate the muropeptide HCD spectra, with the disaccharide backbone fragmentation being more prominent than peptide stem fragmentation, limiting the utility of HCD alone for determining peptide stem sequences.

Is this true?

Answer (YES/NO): YES